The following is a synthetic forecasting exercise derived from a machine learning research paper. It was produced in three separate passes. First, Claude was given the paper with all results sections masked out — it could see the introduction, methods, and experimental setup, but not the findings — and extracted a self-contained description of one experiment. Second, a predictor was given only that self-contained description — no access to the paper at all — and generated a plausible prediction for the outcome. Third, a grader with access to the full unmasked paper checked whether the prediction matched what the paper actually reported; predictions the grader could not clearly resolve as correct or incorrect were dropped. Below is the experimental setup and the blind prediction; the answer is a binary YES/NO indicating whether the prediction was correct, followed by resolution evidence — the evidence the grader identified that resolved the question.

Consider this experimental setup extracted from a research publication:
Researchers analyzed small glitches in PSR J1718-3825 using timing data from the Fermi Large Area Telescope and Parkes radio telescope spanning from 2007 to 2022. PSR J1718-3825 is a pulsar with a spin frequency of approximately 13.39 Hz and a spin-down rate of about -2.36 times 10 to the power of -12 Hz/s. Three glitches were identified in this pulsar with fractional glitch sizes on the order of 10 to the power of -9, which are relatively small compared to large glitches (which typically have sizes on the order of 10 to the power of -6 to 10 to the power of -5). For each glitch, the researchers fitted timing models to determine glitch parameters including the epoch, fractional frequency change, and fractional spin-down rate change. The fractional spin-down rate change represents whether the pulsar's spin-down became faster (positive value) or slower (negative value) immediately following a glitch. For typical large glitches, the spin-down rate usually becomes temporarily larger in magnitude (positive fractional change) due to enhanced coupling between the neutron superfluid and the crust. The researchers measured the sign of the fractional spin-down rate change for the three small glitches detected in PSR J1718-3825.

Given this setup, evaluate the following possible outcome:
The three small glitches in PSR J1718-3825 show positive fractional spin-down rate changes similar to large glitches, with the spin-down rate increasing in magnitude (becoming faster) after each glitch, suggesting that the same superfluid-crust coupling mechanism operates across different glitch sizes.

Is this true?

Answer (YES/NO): NO